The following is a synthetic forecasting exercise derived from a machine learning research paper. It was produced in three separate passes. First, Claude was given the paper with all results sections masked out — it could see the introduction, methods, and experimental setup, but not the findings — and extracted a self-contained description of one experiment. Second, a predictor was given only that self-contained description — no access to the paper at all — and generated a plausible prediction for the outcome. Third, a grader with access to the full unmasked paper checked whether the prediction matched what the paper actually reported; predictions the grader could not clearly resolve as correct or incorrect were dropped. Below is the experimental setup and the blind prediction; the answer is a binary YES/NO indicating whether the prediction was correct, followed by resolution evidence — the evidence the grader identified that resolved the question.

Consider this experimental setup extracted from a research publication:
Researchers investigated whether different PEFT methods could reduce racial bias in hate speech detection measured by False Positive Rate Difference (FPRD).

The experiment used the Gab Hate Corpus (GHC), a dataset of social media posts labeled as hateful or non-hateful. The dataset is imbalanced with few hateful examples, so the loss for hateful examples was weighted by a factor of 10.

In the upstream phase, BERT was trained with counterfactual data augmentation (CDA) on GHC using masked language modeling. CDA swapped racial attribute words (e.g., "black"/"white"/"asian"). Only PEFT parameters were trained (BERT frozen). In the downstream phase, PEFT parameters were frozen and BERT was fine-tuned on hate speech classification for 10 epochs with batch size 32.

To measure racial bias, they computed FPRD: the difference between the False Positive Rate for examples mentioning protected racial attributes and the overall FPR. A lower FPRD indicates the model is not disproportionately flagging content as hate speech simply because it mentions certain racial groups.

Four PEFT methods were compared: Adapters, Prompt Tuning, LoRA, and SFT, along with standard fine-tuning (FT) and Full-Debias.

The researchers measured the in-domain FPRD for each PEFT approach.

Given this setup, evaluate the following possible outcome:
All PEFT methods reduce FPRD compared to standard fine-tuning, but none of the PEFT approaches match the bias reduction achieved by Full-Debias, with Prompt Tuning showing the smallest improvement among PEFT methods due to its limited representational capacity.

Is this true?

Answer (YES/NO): NO